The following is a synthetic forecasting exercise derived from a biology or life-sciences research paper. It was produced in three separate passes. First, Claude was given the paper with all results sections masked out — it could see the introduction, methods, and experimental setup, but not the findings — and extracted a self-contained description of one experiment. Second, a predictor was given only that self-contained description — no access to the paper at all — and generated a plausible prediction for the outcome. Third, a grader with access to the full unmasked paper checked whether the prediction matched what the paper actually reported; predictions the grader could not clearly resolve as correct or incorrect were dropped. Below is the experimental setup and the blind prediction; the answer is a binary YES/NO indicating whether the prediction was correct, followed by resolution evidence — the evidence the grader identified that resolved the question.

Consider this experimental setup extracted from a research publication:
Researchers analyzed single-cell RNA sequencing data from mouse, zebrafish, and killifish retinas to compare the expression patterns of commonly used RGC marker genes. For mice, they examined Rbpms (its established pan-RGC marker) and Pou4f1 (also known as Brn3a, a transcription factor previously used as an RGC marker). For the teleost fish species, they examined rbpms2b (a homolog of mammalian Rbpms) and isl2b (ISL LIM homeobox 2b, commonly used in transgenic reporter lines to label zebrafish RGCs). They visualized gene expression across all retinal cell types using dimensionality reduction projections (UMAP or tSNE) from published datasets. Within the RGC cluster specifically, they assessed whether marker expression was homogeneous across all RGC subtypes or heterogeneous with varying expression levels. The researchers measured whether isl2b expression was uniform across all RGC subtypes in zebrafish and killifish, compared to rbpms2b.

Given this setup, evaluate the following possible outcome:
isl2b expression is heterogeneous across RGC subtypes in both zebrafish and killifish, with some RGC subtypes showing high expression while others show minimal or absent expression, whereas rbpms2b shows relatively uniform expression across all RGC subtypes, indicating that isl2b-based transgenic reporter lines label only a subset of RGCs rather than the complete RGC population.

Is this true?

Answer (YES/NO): YES